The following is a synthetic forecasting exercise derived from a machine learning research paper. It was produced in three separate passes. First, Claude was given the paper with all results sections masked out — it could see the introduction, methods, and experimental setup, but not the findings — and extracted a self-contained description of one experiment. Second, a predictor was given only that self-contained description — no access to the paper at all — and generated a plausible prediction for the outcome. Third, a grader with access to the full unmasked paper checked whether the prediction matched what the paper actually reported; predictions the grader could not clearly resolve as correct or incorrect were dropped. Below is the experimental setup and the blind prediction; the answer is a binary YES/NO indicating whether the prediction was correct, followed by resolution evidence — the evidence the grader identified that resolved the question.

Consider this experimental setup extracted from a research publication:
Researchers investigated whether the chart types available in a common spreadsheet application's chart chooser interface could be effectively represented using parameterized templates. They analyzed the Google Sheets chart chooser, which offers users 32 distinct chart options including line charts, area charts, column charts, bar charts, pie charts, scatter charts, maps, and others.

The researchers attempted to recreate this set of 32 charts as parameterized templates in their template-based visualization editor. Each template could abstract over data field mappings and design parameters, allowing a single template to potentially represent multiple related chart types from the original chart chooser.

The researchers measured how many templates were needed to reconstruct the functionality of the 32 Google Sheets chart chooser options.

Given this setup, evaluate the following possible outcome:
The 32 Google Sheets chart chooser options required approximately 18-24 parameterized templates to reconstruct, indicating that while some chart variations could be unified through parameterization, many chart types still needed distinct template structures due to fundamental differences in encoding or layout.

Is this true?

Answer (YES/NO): NO